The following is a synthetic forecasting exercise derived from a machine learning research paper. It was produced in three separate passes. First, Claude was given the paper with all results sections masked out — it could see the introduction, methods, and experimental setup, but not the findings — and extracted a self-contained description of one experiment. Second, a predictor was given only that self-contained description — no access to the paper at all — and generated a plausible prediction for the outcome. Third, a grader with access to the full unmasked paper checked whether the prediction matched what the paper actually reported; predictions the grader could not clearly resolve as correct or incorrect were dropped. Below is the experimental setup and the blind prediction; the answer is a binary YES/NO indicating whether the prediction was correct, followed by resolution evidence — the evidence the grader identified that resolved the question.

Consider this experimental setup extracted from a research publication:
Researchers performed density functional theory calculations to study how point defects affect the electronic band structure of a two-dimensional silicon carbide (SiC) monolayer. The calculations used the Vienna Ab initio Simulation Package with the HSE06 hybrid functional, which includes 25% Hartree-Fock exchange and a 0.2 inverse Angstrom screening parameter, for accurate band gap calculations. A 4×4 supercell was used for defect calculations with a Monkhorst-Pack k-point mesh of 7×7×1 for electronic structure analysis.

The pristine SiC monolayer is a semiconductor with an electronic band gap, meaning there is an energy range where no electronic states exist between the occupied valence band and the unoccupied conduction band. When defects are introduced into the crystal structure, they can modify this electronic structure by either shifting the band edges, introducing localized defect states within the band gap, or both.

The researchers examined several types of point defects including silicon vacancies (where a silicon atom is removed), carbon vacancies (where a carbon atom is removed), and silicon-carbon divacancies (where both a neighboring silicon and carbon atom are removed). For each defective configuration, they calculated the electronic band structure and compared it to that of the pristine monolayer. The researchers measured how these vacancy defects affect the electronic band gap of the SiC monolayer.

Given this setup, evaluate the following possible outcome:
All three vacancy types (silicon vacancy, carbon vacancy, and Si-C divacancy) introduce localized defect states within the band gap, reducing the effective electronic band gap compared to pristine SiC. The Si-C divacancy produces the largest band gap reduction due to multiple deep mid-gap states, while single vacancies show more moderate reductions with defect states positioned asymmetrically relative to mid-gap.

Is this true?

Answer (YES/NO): NO